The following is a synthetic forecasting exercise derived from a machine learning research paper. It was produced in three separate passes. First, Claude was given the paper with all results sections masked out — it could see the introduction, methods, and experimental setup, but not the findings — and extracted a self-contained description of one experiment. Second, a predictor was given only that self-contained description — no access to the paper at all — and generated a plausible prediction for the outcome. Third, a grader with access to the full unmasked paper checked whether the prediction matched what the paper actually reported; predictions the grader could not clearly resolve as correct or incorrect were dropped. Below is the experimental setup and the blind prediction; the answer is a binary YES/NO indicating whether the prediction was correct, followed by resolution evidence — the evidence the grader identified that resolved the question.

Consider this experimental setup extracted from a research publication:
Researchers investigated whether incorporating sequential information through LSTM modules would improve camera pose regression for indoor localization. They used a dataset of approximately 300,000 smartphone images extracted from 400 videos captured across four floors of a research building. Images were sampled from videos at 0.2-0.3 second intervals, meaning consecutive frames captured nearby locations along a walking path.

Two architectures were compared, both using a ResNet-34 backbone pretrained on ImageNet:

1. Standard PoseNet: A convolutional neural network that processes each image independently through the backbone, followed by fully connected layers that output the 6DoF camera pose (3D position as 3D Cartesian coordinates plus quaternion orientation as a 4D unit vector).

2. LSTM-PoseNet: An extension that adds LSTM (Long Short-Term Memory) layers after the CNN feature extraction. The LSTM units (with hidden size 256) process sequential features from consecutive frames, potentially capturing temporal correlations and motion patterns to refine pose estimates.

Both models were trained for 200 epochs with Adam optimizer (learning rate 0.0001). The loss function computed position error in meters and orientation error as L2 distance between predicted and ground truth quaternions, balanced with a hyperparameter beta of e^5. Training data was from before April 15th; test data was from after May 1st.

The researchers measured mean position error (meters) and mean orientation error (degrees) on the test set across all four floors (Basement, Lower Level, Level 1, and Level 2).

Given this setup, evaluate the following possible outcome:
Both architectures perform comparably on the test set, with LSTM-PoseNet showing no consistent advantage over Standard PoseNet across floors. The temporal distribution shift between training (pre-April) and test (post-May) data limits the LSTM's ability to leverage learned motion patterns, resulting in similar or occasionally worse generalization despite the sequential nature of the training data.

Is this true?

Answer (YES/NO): NO